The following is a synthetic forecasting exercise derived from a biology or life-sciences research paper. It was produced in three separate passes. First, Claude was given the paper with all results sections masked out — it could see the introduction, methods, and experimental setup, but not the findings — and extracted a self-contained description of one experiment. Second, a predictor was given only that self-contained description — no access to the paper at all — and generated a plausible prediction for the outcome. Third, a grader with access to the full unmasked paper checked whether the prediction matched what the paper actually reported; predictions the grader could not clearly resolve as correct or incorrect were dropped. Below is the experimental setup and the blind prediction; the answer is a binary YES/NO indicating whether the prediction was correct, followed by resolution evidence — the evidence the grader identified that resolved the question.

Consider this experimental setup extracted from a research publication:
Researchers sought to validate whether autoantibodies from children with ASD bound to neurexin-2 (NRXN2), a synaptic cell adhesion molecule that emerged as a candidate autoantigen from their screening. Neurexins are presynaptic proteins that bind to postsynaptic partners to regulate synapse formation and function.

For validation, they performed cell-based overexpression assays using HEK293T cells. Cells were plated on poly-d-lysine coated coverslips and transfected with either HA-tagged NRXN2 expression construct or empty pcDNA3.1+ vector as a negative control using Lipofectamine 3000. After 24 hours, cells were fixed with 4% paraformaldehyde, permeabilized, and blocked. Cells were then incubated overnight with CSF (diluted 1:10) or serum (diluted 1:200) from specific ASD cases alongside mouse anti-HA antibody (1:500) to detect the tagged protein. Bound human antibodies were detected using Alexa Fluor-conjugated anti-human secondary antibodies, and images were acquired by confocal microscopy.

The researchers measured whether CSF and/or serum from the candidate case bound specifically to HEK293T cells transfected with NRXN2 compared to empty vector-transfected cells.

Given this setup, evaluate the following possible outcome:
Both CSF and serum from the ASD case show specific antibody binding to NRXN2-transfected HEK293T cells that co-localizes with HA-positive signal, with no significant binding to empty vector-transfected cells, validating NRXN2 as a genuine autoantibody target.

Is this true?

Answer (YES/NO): NO